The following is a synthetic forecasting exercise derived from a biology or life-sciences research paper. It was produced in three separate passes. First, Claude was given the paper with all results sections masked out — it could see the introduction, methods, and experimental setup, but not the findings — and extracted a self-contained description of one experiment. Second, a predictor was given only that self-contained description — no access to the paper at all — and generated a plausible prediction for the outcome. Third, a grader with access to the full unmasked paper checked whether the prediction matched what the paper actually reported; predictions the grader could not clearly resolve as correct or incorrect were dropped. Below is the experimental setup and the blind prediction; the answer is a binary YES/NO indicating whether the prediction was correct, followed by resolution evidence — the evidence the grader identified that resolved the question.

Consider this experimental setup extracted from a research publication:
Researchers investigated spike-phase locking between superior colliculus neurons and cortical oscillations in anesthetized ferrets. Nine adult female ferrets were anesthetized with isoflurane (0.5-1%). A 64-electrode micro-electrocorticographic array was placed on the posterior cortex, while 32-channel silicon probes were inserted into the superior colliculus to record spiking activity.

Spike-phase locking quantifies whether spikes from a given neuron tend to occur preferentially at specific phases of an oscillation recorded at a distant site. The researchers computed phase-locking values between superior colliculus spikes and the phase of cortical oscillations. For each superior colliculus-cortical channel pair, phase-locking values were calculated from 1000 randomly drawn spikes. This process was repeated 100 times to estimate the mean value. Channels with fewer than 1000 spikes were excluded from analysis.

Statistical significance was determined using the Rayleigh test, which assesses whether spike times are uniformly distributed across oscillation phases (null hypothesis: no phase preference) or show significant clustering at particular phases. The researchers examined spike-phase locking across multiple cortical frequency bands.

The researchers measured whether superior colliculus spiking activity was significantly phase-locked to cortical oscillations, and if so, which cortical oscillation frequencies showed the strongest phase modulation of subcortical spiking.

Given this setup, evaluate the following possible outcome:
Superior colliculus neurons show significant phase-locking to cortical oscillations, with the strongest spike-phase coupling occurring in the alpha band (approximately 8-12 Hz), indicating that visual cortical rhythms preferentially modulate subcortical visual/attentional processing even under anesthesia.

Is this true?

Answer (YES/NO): NO